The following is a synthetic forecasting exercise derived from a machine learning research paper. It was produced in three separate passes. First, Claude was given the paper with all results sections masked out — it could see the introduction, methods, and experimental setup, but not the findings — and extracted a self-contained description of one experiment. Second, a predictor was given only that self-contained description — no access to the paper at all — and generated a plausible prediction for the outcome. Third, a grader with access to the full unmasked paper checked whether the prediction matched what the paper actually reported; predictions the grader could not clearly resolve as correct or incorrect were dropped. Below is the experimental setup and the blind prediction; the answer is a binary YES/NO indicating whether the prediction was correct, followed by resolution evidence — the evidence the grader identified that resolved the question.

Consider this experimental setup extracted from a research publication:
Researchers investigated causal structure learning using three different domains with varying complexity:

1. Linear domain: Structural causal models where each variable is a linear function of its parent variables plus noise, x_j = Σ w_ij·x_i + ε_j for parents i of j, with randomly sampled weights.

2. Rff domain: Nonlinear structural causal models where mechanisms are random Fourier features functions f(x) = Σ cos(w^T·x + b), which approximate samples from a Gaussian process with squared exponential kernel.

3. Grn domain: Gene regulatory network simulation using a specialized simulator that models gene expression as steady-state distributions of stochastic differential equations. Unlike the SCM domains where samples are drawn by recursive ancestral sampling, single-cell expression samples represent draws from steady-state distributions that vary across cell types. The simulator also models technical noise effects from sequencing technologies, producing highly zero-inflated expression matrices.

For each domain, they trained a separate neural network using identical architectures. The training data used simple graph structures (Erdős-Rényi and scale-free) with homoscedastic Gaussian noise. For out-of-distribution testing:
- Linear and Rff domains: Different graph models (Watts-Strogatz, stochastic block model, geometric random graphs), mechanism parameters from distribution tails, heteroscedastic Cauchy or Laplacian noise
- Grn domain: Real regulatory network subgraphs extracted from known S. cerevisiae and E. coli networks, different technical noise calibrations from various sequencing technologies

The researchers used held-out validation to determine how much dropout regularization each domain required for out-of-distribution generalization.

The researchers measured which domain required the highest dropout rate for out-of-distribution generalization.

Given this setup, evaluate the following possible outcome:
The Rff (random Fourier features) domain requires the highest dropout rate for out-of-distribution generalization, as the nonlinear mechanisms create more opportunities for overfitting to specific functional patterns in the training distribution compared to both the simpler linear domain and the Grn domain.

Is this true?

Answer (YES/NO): NO